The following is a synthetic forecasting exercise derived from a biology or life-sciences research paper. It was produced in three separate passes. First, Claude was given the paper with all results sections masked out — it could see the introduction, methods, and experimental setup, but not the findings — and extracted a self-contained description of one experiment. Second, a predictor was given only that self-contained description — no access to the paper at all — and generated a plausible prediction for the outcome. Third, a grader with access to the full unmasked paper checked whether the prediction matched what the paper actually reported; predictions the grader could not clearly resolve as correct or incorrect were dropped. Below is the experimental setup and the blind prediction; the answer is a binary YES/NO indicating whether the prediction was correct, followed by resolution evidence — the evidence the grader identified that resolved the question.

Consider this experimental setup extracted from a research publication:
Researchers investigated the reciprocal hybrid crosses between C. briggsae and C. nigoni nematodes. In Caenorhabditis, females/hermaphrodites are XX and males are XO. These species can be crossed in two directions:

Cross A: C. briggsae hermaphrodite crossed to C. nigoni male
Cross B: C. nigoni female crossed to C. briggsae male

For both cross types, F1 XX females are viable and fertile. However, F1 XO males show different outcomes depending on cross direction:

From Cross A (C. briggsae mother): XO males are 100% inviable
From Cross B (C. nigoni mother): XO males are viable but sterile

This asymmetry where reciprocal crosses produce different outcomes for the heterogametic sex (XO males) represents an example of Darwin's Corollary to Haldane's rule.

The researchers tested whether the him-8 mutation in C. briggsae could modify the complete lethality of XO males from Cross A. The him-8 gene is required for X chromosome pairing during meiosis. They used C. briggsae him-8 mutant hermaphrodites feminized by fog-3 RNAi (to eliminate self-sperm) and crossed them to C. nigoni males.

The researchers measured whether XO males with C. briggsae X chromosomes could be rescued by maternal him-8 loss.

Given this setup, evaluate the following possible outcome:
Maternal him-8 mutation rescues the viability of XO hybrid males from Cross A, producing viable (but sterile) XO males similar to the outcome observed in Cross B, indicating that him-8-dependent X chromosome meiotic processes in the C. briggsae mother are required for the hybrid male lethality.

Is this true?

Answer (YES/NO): NO